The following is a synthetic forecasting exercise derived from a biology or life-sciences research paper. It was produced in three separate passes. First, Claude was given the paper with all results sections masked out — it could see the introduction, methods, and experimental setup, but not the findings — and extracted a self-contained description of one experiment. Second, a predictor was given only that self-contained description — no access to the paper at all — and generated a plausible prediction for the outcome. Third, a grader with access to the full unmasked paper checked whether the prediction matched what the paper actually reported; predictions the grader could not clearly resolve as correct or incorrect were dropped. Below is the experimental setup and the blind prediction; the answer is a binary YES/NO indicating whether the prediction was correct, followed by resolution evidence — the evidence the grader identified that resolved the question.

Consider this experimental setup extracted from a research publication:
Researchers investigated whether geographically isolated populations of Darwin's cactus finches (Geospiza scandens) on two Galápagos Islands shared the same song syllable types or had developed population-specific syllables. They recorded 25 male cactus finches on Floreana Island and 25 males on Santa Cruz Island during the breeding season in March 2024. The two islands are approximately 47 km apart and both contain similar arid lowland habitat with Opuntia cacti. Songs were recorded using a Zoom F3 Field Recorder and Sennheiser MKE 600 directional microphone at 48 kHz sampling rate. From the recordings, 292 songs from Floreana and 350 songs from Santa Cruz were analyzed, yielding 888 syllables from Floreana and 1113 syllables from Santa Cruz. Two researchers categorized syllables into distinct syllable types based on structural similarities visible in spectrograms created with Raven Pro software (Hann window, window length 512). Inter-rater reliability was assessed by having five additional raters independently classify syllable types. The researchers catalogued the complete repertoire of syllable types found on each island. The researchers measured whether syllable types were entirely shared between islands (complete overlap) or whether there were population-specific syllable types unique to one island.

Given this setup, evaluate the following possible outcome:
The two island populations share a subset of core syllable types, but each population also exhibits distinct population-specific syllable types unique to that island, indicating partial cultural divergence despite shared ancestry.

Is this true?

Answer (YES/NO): NO